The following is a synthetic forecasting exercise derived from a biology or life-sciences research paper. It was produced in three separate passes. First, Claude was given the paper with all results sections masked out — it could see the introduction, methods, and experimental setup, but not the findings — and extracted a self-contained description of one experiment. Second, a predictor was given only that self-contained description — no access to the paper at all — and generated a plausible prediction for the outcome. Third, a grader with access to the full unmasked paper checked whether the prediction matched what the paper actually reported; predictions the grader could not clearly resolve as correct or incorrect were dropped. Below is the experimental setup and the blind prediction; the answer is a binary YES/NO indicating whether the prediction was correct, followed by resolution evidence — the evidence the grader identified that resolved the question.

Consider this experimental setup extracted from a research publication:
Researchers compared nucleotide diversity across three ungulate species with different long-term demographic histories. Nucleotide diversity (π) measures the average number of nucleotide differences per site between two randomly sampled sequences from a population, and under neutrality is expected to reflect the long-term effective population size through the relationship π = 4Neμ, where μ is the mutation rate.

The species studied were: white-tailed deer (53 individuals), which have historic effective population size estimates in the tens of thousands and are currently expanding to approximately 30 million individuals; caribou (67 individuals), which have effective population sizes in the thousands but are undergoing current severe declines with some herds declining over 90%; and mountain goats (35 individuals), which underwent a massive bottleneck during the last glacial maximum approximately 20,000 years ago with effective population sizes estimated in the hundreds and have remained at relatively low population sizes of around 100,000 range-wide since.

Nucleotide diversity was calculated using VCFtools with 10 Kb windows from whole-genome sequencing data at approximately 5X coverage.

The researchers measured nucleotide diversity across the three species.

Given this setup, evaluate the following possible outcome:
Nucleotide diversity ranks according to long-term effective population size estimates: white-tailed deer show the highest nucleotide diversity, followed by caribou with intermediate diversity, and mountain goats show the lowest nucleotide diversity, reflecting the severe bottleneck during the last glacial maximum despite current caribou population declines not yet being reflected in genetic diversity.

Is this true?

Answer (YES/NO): YES